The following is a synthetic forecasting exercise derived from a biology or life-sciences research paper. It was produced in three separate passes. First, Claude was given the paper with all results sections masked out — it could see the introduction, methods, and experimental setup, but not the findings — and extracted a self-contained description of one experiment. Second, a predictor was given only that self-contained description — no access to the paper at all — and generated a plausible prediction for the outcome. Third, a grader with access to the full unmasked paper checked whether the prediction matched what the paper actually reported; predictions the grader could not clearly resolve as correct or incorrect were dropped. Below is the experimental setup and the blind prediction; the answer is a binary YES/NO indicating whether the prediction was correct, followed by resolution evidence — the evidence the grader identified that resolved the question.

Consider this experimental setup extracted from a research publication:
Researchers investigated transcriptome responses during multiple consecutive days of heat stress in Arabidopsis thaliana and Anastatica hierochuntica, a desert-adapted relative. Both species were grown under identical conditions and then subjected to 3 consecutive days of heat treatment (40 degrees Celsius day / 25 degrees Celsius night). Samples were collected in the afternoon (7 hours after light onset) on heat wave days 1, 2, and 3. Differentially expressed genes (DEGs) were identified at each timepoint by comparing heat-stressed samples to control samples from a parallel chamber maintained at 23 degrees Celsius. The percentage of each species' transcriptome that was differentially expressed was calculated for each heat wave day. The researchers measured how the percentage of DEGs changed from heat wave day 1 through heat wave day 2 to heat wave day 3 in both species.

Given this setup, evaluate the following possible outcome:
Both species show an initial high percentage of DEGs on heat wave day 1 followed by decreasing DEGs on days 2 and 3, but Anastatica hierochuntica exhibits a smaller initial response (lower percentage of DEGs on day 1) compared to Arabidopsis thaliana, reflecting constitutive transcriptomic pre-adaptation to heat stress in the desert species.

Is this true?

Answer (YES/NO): NO